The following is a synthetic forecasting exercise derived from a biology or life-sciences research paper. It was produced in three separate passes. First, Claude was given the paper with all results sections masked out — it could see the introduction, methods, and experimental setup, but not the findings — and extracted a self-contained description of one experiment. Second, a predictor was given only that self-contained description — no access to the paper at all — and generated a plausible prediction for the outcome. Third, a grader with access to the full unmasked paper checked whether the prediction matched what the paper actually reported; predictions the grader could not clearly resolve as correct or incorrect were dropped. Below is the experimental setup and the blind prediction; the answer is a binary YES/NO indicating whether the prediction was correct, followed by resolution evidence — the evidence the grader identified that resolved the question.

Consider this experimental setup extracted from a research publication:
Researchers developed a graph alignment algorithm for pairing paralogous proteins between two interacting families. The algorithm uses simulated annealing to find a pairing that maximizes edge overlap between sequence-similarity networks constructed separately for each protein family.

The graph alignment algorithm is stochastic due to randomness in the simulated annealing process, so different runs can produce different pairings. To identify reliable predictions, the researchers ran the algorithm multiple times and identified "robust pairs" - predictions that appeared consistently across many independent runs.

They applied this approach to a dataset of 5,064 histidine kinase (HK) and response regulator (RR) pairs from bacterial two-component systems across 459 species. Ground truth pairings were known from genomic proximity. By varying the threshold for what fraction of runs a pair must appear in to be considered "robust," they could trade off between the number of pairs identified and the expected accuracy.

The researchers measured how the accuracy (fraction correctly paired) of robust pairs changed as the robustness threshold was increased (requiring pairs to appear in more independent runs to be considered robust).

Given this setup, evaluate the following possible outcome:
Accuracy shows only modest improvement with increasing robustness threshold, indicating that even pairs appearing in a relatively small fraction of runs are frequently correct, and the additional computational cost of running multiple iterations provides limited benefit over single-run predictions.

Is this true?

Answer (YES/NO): NO